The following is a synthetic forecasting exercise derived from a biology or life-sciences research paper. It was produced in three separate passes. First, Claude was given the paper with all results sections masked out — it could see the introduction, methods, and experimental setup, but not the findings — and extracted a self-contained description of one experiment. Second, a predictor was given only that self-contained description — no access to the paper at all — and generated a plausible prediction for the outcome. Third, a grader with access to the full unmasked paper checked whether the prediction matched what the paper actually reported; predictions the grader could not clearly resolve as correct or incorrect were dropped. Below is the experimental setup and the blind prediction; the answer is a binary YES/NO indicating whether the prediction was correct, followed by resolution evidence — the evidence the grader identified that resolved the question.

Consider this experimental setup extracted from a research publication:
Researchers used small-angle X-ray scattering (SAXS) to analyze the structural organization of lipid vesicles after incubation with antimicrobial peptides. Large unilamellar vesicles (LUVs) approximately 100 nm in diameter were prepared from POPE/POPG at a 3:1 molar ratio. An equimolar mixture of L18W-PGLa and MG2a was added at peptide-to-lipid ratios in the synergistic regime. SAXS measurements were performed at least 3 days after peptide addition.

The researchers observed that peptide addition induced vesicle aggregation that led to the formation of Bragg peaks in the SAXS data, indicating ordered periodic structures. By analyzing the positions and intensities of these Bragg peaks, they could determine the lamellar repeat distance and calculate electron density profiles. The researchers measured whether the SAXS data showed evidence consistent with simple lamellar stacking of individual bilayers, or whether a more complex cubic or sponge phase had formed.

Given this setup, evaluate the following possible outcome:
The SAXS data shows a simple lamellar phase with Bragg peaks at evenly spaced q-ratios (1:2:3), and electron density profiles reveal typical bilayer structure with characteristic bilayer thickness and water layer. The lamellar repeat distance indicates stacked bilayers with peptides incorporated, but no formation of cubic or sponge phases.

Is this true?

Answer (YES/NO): NO